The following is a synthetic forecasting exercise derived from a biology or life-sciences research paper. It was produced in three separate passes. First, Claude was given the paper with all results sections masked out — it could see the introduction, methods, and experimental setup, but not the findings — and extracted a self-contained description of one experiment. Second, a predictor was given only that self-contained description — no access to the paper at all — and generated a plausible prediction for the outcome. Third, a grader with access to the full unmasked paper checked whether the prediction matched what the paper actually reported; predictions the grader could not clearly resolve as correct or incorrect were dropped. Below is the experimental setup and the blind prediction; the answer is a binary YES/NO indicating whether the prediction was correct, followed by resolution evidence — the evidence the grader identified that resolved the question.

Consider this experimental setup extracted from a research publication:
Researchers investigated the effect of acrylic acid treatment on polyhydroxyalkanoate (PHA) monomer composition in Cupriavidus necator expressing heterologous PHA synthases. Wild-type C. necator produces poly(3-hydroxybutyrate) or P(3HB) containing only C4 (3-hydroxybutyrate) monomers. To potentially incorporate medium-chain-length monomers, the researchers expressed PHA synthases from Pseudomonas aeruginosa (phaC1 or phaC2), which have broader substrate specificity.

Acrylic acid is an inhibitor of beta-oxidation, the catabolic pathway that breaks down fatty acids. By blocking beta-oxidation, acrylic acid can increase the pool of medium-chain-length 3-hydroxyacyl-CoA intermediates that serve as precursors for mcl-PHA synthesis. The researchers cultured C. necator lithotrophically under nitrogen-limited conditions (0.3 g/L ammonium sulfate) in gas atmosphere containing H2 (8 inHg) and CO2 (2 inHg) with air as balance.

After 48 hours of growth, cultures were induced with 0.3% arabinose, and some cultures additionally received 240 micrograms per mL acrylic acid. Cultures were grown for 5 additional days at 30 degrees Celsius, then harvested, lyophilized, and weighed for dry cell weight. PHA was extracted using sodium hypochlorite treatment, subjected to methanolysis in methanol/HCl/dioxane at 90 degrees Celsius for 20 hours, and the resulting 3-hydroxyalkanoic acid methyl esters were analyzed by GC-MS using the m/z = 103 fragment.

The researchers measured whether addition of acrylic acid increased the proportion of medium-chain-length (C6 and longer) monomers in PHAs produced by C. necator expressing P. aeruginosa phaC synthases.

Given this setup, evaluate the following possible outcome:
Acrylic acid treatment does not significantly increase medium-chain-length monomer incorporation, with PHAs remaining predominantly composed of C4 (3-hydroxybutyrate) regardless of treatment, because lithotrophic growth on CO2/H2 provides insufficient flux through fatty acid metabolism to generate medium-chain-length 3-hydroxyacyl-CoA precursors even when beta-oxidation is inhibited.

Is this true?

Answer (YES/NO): NO